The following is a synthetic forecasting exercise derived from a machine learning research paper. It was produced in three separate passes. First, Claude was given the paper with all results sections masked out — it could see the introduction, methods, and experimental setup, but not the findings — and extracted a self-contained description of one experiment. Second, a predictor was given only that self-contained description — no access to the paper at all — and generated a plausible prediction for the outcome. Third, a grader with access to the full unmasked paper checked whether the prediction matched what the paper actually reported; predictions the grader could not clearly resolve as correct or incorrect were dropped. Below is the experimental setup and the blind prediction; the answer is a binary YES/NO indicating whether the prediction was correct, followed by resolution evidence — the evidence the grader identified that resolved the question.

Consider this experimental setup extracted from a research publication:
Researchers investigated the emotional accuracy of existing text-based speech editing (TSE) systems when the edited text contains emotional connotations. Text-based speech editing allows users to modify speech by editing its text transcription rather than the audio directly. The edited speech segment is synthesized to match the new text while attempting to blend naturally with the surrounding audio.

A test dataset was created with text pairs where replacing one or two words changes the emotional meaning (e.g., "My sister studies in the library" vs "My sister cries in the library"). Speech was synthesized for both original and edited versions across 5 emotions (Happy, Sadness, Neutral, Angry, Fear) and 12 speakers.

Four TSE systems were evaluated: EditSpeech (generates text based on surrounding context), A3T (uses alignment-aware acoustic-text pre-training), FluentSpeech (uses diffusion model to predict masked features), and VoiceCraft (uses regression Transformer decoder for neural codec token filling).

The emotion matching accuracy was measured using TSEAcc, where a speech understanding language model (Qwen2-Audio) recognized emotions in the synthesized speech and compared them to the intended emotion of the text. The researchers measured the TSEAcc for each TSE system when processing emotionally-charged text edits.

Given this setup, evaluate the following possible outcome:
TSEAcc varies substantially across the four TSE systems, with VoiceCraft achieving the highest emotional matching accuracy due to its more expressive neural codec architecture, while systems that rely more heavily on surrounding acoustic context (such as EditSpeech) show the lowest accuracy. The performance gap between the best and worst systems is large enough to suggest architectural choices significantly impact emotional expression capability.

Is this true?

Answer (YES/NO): NO